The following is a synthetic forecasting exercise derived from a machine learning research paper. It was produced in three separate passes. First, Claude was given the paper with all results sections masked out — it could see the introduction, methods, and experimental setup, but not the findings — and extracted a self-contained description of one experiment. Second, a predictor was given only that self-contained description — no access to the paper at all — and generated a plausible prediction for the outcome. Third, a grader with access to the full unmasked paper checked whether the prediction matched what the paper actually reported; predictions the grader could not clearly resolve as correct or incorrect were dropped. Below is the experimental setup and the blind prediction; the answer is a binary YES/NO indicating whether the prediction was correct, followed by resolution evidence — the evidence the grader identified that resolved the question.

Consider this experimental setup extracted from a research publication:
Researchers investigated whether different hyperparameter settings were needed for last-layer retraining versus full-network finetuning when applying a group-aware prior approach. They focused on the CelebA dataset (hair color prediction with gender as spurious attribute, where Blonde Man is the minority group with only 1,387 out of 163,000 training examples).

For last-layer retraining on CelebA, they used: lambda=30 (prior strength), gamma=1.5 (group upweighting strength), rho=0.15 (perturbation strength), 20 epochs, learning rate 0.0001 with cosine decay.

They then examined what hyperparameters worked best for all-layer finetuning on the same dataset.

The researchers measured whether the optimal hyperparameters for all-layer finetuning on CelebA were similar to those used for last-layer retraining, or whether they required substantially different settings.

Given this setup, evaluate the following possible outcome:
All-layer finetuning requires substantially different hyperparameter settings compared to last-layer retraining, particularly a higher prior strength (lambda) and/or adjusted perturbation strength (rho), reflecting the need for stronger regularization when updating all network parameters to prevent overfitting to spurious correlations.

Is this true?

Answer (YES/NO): YES